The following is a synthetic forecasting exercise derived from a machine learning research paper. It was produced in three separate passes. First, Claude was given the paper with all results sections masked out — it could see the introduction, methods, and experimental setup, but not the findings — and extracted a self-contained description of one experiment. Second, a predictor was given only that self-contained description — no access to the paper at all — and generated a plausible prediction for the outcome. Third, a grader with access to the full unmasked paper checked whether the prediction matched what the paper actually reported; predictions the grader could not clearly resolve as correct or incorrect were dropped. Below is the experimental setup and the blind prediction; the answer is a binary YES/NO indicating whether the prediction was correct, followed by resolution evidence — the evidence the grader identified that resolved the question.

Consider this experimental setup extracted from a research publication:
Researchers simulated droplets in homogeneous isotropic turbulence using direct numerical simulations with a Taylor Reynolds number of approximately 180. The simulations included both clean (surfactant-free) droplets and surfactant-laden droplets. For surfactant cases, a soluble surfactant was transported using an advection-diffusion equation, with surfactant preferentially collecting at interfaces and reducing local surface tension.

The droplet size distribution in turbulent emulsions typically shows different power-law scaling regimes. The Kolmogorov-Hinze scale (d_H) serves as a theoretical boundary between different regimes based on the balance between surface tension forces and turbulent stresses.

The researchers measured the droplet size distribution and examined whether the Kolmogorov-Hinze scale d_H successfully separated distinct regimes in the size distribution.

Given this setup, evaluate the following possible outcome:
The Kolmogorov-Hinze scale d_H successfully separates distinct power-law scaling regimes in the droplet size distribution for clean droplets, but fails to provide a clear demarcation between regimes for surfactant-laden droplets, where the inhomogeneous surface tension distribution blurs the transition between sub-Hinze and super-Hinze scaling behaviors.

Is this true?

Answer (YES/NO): NO